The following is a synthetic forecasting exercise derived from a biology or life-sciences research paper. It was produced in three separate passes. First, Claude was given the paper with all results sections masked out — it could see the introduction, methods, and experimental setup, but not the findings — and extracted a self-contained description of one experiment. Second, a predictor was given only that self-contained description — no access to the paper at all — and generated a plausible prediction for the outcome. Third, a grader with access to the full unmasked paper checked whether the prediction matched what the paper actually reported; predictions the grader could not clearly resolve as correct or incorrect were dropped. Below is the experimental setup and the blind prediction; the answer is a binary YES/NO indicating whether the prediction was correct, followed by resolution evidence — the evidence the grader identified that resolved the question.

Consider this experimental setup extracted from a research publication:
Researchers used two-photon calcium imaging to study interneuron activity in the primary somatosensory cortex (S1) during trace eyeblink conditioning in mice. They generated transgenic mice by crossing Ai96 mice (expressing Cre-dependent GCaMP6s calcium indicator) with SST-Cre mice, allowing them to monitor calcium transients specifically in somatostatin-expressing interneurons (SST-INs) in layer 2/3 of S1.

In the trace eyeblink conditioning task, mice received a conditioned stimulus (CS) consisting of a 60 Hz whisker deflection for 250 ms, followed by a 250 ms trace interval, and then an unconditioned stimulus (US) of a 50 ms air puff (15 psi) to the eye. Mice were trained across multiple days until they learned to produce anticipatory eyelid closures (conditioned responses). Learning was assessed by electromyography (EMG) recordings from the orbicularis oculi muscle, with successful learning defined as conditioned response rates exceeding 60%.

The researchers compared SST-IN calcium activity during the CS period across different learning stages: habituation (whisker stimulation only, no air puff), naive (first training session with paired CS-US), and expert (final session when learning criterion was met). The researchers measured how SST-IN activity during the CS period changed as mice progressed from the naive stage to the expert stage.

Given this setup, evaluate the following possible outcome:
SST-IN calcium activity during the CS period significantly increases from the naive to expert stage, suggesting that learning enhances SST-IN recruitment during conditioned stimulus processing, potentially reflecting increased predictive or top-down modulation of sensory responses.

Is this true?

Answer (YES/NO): NO